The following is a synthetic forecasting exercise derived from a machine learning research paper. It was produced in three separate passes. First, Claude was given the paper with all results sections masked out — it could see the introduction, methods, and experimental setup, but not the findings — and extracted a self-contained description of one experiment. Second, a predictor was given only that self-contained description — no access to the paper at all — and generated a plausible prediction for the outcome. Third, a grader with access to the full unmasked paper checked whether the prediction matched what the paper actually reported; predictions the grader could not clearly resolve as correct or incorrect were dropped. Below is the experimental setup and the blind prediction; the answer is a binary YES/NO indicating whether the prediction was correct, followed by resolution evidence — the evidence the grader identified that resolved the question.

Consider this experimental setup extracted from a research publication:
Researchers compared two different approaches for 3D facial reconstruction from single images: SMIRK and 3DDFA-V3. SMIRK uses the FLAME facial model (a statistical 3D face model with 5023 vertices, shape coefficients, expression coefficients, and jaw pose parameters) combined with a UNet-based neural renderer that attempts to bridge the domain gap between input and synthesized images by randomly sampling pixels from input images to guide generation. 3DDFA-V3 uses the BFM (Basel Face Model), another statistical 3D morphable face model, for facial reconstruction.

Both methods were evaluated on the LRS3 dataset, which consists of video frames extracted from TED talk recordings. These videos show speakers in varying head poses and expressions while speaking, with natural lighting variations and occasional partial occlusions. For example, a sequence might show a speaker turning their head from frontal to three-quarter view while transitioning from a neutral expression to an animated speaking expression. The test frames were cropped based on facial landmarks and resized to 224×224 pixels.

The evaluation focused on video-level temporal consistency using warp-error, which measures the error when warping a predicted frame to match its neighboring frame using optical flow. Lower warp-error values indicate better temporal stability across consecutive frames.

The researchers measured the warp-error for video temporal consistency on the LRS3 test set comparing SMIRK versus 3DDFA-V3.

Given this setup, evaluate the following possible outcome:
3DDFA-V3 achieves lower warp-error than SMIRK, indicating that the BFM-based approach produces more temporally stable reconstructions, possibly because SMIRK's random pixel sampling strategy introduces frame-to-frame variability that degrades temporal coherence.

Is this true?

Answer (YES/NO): YES